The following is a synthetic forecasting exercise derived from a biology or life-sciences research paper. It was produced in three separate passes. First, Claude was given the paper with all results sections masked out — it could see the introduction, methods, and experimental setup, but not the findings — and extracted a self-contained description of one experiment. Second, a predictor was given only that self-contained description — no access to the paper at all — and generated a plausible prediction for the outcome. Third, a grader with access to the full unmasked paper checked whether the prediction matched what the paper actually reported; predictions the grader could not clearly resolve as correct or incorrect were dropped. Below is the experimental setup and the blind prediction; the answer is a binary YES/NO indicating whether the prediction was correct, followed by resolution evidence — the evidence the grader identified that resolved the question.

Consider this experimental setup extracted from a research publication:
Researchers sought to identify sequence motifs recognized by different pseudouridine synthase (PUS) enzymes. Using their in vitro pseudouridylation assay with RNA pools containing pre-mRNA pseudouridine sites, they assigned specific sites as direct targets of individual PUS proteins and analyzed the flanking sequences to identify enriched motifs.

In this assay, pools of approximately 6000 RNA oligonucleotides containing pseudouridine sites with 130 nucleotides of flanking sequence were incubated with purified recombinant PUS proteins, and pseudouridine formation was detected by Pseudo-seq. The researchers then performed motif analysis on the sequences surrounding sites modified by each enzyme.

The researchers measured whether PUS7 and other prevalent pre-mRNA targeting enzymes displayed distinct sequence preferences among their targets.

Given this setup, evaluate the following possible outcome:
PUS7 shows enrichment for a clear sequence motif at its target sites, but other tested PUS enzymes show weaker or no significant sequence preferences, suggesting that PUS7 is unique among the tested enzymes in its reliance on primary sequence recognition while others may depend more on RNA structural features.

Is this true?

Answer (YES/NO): YES